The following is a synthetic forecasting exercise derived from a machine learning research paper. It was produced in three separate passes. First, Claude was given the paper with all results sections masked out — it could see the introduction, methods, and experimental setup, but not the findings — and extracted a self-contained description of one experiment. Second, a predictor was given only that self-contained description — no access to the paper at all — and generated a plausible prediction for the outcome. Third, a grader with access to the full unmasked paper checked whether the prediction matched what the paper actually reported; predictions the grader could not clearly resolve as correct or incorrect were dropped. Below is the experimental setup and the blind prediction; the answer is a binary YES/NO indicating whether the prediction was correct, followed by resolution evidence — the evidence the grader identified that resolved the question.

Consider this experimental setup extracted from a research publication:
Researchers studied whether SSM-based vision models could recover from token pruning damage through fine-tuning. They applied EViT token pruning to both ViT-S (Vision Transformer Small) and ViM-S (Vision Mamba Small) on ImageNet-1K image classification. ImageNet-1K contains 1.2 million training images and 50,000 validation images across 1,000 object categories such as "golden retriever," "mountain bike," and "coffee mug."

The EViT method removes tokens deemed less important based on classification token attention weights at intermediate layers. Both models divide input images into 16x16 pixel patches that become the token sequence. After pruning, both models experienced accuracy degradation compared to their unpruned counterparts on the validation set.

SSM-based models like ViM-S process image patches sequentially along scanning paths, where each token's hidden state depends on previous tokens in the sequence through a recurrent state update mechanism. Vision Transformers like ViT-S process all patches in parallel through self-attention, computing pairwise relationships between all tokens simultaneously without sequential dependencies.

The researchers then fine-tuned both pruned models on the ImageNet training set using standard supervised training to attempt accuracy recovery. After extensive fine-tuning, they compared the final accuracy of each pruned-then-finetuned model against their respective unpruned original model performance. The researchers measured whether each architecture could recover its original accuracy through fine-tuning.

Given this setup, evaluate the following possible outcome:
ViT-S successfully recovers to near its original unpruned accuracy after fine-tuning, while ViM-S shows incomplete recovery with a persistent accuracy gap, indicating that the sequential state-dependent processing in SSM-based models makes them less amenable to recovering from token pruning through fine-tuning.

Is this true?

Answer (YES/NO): YES